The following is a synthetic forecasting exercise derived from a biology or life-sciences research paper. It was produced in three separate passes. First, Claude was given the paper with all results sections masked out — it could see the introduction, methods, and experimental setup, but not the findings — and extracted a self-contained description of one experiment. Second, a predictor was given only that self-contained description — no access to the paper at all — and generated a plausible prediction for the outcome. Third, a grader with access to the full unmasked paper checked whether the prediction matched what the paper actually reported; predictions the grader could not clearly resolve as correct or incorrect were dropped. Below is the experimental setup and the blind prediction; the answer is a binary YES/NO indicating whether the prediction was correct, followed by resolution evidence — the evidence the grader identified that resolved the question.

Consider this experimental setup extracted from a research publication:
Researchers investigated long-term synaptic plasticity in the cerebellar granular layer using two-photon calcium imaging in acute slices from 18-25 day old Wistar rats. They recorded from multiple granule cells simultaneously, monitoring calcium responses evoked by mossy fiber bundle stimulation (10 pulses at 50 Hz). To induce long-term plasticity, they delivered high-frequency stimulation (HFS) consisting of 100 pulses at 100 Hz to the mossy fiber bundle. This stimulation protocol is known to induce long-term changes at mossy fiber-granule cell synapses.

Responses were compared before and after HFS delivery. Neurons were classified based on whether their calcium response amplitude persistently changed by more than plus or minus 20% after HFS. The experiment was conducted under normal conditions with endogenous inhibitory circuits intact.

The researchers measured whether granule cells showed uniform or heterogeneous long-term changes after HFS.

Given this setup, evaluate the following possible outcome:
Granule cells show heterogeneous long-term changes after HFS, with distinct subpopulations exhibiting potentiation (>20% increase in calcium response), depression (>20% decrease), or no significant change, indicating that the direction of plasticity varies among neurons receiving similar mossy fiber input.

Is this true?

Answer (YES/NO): YES